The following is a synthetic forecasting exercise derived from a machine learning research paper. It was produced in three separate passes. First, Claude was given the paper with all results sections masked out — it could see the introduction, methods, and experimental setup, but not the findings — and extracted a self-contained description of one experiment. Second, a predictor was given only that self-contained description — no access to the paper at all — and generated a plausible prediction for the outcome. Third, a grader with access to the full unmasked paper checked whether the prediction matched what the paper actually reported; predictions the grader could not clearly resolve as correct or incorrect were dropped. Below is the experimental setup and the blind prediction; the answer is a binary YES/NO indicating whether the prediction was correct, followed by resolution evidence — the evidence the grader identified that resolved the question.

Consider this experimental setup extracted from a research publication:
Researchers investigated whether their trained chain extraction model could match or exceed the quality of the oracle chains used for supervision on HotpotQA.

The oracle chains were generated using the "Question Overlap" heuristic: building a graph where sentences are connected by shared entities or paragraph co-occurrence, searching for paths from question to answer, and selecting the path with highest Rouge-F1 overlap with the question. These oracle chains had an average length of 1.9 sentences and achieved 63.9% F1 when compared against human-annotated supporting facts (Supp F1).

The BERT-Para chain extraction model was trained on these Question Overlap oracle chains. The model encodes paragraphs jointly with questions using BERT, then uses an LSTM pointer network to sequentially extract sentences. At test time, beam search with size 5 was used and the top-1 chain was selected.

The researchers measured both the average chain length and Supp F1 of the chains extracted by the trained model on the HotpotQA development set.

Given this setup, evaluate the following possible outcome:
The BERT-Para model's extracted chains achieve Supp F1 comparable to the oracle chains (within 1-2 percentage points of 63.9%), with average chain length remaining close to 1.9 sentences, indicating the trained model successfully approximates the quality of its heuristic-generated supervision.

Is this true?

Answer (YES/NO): YES